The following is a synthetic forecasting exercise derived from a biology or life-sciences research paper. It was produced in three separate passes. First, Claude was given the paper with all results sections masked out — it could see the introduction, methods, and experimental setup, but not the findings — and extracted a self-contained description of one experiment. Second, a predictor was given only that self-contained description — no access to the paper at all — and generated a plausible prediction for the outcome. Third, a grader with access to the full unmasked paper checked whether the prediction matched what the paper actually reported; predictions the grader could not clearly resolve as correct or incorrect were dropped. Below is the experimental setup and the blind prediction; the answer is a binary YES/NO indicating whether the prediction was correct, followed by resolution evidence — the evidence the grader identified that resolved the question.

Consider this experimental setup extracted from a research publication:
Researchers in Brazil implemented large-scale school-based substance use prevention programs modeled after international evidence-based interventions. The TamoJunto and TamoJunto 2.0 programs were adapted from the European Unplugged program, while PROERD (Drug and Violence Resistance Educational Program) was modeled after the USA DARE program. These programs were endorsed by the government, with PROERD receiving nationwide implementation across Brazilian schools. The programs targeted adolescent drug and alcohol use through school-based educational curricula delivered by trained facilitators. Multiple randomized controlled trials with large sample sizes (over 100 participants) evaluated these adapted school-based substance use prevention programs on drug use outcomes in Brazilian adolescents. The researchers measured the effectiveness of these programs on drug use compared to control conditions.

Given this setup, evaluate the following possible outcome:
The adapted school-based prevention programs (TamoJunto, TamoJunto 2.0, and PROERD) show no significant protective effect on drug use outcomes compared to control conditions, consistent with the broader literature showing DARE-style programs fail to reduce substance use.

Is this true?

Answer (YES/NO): YES